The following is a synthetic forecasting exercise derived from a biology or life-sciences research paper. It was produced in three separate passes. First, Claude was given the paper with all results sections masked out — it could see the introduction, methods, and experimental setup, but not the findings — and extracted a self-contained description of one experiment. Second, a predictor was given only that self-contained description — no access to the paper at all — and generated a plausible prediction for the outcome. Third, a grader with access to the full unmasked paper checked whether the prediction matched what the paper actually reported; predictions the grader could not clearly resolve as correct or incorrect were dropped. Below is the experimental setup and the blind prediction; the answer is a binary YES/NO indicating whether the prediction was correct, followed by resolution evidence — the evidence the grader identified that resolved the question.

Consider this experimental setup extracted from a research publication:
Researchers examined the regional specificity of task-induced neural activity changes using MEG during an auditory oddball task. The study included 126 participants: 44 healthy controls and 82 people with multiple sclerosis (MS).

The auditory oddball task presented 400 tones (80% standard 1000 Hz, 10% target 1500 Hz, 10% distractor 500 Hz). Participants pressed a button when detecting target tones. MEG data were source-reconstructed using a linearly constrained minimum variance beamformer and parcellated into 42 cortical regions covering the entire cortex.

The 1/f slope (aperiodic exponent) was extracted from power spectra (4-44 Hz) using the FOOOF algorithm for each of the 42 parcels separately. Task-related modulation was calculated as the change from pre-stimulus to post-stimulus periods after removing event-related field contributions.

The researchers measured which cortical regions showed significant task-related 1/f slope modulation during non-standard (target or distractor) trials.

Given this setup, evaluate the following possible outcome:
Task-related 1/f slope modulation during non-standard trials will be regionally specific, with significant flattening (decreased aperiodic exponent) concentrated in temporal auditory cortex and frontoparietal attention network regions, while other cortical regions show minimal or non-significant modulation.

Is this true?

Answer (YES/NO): NO